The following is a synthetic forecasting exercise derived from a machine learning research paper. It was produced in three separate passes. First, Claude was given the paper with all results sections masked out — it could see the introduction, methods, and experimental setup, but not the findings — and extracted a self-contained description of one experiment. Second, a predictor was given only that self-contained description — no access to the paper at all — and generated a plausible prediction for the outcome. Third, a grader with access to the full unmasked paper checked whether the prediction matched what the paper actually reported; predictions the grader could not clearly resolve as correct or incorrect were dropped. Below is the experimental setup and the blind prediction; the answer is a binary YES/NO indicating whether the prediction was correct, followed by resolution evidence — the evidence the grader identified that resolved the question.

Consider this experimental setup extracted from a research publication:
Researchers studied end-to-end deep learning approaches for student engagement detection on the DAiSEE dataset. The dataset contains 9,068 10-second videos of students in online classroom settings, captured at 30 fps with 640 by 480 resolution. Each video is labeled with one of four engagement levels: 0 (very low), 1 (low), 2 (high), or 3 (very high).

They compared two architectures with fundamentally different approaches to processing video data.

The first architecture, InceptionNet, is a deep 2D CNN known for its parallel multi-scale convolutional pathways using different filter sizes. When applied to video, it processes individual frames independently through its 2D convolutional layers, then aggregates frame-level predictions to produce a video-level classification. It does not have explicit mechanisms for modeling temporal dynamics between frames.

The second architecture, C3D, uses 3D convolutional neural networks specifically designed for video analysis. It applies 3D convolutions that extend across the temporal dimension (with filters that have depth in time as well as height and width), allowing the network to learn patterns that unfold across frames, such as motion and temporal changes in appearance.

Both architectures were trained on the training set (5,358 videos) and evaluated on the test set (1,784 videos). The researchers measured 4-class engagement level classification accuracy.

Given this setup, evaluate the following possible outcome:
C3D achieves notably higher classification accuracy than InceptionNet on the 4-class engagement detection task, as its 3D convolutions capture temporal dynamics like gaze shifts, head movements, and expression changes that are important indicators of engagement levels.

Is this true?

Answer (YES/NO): YES